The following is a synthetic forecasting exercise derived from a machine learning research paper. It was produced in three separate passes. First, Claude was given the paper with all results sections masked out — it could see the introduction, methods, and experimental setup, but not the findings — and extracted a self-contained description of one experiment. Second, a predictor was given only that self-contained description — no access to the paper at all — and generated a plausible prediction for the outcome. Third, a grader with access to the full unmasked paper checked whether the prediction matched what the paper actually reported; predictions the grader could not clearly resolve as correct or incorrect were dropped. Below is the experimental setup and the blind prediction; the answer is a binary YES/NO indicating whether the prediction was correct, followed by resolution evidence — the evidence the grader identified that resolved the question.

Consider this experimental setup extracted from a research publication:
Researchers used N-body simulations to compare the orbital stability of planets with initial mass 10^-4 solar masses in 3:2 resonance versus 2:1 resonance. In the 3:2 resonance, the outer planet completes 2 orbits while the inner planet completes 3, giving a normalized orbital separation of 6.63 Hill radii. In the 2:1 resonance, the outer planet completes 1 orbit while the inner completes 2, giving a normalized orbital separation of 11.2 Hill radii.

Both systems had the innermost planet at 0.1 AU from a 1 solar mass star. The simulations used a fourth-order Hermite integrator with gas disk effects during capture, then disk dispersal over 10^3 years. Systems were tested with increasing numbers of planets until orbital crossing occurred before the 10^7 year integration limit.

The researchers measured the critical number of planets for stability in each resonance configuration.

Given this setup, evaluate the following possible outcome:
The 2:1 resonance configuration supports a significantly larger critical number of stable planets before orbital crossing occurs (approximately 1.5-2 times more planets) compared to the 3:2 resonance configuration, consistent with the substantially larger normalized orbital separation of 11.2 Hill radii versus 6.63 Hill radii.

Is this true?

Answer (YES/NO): NO